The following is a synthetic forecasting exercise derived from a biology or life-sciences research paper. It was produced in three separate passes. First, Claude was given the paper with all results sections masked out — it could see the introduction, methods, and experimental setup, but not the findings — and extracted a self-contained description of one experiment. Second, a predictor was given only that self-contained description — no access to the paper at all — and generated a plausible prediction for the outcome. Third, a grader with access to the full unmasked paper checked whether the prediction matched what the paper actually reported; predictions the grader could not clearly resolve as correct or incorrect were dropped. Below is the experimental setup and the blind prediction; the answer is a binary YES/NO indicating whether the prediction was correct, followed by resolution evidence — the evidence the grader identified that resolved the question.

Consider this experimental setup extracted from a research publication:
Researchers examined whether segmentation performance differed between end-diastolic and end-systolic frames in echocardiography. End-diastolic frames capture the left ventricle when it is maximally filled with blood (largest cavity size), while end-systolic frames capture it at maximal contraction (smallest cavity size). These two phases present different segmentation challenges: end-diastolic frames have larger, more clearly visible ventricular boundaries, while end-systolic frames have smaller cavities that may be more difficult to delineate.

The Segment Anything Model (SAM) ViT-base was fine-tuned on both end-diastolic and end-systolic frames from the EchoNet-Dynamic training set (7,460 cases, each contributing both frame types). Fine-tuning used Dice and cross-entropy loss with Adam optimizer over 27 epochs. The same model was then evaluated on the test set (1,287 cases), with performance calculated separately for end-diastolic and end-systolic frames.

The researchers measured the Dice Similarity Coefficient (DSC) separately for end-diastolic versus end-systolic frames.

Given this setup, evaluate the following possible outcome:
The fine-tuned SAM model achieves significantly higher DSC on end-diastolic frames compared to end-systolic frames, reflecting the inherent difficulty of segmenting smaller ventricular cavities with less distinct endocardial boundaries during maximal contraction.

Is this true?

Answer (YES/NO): NO